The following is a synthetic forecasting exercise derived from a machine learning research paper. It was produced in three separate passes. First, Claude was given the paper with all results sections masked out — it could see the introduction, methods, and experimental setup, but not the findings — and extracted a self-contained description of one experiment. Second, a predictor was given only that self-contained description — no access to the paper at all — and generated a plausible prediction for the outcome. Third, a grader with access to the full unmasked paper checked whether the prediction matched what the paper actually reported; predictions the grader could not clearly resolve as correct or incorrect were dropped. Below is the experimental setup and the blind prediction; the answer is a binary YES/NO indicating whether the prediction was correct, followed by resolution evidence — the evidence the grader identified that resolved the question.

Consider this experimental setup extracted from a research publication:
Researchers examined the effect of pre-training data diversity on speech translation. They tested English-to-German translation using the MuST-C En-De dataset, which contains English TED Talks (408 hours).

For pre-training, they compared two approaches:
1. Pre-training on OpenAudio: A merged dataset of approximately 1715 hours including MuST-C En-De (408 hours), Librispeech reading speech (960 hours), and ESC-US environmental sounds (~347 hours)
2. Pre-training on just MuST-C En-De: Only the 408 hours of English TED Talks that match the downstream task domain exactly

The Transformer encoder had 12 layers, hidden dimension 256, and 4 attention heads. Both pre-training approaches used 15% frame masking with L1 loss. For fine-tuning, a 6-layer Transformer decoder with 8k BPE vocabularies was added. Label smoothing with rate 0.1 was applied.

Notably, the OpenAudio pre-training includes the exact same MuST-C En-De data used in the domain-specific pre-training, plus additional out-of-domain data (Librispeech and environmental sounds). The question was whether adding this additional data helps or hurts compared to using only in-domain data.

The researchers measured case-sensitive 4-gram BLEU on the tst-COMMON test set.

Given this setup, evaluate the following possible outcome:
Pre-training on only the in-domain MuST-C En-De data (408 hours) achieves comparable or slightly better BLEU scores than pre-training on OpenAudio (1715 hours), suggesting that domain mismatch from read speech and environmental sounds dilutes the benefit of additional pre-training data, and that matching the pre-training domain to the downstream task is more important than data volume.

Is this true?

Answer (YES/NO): NO